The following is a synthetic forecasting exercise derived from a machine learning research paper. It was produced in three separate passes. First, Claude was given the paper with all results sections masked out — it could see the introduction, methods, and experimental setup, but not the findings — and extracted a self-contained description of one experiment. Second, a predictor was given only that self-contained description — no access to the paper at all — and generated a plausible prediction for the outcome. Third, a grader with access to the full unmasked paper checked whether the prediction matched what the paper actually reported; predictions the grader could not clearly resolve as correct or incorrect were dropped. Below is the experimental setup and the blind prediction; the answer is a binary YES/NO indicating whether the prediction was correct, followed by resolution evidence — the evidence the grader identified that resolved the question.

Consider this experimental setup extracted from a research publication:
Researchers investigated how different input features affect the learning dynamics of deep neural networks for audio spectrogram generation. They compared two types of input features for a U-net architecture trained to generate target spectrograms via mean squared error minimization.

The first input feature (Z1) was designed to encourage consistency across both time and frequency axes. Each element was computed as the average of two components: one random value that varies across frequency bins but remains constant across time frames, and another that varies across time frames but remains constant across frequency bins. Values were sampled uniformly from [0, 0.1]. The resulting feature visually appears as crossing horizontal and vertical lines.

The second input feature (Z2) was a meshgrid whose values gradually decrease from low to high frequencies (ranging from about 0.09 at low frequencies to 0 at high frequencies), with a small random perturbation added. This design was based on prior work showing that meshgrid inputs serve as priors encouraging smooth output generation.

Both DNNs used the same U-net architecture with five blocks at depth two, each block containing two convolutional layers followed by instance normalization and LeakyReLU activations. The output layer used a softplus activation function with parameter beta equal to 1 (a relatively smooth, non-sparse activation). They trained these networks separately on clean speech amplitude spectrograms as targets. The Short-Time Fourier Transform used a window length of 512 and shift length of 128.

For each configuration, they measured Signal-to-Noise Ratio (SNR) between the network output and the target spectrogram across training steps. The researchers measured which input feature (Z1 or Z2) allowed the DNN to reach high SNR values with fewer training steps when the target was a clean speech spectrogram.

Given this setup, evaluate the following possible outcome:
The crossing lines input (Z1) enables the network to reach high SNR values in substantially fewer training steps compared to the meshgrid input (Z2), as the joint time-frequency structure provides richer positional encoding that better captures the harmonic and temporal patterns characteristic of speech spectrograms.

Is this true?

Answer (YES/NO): YES